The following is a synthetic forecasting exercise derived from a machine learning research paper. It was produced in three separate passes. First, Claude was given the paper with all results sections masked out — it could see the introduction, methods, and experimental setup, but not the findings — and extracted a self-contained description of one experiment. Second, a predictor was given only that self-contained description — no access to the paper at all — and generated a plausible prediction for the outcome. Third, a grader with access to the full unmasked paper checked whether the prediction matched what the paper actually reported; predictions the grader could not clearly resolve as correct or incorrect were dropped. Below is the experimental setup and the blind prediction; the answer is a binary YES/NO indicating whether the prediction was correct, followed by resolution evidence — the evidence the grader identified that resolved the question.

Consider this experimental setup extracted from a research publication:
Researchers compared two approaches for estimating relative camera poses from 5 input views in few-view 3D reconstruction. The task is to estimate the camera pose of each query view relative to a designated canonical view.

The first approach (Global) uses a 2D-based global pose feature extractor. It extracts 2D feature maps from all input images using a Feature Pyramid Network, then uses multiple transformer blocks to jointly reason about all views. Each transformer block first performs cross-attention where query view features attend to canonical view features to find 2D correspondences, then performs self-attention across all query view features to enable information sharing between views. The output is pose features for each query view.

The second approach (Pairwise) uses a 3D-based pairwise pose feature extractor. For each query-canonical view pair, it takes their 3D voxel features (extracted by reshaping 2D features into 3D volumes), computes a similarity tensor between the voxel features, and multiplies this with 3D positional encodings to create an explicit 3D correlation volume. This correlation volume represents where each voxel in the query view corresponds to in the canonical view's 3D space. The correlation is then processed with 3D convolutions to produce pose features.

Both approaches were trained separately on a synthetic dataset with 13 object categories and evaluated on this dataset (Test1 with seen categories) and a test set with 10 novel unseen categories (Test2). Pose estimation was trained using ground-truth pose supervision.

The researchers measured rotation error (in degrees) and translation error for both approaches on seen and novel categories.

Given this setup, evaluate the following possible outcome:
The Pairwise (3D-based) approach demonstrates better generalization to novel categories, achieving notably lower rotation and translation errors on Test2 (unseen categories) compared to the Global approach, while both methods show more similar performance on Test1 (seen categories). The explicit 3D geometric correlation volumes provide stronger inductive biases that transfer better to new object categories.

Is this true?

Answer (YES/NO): YES